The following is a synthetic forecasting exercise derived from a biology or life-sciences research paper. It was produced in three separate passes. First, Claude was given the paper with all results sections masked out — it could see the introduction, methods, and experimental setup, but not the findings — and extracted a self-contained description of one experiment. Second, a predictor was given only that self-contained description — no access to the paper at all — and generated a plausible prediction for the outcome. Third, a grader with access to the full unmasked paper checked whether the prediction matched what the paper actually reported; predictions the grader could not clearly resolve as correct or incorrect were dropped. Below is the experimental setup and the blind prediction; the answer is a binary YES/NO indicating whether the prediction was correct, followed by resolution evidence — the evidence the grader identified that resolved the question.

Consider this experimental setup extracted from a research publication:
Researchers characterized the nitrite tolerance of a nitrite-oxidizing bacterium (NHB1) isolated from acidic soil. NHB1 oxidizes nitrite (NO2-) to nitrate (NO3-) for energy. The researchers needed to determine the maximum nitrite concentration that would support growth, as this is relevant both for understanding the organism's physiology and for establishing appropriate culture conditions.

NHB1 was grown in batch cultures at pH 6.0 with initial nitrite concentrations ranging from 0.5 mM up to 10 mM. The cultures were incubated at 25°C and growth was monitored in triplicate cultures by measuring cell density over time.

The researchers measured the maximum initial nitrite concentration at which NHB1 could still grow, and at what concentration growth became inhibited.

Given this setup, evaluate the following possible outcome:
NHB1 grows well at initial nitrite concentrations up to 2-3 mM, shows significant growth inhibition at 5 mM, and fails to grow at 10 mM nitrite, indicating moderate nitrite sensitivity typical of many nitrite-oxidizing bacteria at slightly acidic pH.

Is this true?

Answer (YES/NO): NO